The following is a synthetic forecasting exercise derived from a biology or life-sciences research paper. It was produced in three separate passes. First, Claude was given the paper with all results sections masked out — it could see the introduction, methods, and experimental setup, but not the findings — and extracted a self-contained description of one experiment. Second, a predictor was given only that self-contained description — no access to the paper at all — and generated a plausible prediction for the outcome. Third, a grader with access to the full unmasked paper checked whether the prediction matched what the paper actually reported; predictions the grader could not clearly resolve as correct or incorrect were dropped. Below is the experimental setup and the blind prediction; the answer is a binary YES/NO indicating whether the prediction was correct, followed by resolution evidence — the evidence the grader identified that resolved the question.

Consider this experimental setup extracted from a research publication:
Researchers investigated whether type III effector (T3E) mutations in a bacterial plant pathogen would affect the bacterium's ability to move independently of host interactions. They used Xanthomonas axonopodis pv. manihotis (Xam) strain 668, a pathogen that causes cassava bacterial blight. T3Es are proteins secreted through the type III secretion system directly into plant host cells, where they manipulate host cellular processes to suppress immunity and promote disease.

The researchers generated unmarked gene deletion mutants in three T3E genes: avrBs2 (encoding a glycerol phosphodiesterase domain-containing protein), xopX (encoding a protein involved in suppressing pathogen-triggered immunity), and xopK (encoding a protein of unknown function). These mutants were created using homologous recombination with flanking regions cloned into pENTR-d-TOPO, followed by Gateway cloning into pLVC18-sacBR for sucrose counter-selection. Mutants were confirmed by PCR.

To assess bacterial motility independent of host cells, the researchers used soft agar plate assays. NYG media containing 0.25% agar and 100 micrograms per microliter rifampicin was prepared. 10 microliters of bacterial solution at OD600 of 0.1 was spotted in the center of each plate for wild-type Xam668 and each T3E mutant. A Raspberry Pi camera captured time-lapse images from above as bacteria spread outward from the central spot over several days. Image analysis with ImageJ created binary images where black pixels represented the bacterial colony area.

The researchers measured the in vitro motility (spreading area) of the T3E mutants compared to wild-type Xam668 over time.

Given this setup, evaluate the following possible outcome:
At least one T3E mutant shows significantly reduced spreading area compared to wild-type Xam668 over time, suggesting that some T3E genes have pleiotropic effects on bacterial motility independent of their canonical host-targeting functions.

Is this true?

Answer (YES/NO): NO